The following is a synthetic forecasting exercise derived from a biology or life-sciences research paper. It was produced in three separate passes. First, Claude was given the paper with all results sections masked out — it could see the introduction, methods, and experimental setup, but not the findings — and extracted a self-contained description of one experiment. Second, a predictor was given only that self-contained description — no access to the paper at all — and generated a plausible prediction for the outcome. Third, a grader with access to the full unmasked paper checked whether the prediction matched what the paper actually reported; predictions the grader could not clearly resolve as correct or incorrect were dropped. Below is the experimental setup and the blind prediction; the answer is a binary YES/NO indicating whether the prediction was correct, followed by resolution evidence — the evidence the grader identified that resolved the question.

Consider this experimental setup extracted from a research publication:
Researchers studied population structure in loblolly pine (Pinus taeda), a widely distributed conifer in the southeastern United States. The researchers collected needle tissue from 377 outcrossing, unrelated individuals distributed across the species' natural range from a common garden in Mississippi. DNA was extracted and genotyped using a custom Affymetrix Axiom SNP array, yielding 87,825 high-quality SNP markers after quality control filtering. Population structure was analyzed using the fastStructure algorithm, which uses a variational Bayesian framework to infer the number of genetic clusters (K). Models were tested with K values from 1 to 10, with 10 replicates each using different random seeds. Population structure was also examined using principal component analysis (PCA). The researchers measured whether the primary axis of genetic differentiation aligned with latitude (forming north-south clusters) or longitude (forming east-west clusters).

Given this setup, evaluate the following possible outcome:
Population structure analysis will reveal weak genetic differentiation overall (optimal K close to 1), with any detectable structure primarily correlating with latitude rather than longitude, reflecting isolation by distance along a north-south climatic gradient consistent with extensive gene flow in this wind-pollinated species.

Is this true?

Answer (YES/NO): NO